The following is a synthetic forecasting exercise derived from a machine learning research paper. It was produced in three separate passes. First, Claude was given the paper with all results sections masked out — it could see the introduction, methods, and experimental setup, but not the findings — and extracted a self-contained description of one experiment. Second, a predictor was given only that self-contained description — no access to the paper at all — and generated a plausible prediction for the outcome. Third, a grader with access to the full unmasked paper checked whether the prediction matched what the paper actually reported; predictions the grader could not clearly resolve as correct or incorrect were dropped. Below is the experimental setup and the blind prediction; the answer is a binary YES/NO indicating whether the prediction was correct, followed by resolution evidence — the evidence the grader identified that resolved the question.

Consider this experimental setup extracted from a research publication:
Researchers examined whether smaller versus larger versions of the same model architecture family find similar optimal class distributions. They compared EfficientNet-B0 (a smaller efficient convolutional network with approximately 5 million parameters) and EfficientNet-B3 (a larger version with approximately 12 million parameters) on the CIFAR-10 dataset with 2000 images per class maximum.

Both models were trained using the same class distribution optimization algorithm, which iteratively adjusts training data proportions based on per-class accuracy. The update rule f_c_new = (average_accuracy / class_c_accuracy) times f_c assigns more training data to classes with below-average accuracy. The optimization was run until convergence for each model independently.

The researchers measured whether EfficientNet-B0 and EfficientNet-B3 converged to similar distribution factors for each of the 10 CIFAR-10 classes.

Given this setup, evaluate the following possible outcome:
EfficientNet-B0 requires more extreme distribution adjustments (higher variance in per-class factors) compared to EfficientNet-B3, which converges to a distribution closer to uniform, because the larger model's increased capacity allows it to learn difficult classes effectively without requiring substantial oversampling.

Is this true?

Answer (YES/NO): NO